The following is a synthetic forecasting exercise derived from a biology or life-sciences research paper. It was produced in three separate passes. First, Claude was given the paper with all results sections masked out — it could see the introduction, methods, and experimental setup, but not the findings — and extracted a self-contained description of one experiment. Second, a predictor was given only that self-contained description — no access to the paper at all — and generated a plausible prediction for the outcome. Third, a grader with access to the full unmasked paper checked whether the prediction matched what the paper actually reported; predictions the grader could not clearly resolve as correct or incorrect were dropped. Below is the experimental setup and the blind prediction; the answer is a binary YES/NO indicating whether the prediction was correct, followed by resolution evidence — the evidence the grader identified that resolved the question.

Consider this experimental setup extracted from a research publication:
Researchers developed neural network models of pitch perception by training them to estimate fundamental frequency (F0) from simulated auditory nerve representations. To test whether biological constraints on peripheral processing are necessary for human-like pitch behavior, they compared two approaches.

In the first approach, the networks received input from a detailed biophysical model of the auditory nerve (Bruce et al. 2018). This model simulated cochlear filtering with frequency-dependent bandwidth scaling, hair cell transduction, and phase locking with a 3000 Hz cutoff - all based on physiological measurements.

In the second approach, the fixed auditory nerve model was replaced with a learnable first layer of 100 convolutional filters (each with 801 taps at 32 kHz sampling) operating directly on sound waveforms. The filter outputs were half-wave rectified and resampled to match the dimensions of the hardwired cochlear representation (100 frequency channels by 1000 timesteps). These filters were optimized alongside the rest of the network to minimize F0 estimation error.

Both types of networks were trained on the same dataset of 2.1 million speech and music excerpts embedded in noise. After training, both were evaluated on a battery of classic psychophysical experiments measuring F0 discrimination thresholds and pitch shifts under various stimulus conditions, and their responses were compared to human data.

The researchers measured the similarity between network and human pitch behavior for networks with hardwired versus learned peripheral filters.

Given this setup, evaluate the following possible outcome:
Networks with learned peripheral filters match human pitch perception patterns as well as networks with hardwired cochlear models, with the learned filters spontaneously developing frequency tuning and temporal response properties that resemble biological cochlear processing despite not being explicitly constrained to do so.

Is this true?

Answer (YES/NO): NO